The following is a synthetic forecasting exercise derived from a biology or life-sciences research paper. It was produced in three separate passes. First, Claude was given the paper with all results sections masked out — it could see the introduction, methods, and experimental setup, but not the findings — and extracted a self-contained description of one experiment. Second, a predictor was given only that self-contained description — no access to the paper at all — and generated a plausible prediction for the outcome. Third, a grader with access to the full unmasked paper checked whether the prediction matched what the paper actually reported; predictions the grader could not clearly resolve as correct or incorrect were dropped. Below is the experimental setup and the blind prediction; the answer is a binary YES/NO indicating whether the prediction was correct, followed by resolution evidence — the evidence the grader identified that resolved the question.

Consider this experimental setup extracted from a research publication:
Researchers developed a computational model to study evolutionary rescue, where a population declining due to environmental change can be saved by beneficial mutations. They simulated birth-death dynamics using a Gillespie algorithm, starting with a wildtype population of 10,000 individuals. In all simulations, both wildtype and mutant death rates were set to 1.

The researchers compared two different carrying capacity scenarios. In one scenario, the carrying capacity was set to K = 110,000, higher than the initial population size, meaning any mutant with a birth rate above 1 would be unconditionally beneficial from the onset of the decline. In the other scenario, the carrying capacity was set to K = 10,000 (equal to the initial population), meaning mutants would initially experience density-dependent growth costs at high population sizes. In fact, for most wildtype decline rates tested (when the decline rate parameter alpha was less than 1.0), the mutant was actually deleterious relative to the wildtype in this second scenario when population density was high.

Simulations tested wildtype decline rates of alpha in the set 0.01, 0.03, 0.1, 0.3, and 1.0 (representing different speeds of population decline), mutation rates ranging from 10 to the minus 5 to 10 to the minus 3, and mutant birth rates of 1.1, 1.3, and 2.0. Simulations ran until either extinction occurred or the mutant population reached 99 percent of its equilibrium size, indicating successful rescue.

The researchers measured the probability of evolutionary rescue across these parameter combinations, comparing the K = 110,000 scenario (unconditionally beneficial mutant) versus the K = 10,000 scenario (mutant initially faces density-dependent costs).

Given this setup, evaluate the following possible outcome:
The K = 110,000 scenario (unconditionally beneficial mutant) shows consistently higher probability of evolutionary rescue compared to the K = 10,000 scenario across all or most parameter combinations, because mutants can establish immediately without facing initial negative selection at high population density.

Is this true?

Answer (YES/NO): YES